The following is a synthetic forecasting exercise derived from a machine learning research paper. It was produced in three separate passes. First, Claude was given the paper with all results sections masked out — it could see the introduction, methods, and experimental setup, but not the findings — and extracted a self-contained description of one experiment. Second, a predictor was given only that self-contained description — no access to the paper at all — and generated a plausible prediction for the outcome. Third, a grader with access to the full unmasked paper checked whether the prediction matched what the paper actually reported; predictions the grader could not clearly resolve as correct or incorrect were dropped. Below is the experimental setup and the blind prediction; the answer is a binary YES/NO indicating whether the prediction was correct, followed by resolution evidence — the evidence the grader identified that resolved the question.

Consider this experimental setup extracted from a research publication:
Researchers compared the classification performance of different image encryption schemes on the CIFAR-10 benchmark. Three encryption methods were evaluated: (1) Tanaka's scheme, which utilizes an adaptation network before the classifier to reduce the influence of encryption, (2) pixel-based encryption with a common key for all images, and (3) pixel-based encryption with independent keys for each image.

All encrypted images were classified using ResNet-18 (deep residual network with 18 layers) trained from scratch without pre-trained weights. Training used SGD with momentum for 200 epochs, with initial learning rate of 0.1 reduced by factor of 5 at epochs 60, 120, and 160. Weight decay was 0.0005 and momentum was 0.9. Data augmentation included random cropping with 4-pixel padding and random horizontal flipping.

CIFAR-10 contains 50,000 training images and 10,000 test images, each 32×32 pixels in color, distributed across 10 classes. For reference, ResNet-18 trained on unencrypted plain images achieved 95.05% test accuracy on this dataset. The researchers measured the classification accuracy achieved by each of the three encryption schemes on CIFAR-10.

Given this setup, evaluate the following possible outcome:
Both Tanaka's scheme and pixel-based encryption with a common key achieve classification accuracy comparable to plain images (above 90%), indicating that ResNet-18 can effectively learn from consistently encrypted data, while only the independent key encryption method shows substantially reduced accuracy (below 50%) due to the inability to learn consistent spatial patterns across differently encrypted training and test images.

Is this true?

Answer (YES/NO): NO